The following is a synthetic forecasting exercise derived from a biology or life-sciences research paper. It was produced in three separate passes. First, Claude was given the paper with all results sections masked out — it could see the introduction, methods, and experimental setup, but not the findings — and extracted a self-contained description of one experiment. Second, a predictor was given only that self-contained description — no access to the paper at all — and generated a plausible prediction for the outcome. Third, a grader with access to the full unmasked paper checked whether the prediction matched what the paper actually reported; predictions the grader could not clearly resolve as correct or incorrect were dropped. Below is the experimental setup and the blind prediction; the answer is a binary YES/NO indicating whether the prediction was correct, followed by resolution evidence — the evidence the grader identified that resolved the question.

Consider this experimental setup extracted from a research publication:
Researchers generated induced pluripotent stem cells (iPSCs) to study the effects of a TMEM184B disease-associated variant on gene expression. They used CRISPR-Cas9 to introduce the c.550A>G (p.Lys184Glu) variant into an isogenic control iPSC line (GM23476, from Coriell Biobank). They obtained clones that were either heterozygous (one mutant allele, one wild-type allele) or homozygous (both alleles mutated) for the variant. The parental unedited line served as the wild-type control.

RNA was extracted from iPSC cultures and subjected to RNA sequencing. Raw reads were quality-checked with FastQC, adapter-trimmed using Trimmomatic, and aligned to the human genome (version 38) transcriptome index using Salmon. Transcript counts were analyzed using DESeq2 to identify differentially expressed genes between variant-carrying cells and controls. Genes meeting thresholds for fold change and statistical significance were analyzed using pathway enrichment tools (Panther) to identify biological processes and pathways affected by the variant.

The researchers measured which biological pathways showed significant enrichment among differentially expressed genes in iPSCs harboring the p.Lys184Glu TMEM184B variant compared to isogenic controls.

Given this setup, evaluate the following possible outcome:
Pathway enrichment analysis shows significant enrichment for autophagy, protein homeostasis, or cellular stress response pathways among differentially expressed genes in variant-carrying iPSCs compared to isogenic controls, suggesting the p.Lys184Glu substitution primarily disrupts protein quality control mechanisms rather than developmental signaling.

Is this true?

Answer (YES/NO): NO